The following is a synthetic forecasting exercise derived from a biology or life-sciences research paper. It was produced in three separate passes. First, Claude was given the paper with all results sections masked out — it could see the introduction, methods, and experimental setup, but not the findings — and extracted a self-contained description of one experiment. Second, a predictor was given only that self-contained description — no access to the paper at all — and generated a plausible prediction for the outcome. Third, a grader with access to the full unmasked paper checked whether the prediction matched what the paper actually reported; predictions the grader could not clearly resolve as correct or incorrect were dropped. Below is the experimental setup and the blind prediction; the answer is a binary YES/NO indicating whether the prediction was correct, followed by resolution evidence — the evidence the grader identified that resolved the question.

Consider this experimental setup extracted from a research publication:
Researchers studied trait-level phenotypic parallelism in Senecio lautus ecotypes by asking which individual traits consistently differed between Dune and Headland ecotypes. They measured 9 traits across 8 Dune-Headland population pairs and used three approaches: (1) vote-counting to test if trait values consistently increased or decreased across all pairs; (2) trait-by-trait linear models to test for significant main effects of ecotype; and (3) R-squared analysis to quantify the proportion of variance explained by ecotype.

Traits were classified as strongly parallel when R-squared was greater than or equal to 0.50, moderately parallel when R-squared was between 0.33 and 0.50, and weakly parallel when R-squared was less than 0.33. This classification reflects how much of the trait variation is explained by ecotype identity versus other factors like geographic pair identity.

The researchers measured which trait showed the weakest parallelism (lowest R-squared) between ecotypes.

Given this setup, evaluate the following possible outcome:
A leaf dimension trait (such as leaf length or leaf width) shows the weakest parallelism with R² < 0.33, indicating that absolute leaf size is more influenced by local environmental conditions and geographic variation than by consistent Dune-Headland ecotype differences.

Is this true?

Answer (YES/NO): NO